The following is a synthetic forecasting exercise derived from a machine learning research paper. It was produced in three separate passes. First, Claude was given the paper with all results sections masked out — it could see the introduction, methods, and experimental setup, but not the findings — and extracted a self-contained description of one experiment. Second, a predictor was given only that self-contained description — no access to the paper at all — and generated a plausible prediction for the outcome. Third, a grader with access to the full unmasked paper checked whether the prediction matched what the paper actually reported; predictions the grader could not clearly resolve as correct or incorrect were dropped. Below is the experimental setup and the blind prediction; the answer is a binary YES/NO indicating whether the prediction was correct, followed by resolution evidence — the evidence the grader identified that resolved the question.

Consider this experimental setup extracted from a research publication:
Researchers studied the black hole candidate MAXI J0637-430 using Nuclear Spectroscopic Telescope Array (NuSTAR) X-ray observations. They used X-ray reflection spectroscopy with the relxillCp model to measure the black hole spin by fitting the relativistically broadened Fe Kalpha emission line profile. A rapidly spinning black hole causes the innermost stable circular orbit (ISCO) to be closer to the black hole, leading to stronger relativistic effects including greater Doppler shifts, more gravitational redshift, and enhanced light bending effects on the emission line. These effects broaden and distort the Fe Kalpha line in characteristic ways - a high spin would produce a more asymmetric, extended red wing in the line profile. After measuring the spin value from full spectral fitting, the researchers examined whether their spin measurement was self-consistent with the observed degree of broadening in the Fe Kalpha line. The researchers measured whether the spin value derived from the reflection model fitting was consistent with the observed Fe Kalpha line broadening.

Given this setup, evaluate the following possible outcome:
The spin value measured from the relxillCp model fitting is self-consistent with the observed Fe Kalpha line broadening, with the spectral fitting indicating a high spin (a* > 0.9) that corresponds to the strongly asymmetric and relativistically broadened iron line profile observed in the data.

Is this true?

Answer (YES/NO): NO